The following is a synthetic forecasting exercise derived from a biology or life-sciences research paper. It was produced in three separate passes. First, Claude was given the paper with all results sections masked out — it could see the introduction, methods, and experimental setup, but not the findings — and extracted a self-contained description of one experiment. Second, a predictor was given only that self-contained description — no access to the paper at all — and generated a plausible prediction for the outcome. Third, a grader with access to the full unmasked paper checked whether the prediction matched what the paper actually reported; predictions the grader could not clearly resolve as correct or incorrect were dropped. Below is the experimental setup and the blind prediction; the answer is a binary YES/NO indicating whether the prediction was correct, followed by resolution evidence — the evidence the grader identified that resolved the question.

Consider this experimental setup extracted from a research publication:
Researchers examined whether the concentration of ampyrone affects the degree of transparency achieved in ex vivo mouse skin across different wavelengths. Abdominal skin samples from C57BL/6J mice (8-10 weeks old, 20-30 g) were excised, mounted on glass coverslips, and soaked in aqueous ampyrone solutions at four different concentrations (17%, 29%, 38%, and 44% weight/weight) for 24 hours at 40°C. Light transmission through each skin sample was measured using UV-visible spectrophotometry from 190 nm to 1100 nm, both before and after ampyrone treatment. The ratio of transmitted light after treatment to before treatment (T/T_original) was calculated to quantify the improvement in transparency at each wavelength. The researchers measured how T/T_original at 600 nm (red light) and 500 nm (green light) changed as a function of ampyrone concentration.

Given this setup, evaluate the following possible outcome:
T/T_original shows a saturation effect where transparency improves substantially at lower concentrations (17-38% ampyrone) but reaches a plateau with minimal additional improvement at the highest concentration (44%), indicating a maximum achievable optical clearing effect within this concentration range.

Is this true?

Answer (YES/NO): NO